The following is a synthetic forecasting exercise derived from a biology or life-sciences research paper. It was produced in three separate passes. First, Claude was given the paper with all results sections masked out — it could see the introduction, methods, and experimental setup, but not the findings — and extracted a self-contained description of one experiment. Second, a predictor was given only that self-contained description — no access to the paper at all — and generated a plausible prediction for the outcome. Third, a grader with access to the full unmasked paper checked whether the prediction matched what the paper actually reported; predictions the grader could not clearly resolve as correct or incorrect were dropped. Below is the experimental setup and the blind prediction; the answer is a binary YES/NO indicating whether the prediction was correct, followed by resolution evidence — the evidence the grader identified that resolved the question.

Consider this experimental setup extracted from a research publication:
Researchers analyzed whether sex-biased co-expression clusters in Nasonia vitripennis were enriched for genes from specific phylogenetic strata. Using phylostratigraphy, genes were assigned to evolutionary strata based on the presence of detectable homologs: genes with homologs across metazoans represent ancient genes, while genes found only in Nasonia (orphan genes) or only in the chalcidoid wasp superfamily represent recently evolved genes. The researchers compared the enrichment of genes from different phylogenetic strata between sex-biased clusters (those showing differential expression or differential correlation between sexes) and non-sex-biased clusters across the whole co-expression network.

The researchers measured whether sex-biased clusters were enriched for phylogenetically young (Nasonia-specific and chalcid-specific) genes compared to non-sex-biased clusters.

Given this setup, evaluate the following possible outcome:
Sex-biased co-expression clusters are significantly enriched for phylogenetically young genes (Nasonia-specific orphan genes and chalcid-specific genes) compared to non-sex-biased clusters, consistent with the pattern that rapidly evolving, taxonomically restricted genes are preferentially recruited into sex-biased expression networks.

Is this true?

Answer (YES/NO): YES